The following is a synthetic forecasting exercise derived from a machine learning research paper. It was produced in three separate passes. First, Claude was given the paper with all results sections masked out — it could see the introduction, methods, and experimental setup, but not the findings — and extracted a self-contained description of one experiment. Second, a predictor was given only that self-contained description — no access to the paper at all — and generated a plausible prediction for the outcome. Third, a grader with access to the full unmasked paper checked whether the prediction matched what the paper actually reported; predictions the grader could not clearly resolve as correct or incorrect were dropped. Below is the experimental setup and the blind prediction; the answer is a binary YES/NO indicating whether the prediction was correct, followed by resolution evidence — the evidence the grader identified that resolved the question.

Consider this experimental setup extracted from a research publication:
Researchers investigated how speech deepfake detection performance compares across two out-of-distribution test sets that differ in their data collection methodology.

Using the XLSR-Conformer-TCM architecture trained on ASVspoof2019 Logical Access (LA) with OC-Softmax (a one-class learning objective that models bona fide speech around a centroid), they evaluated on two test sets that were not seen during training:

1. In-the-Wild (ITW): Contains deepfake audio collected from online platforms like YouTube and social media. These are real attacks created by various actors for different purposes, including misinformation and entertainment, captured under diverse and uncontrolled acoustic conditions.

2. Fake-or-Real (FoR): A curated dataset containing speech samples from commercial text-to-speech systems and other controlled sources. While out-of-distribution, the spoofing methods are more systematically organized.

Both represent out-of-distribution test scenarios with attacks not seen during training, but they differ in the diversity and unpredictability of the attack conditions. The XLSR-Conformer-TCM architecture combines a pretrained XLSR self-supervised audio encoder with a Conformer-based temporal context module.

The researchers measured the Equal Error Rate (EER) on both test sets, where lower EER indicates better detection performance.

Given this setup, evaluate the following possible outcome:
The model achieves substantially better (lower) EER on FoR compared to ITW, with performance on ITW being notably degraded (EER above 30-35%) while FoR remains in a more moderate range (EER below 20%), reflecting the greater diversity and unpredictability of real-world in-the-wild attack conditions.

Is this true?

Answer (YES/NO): NO